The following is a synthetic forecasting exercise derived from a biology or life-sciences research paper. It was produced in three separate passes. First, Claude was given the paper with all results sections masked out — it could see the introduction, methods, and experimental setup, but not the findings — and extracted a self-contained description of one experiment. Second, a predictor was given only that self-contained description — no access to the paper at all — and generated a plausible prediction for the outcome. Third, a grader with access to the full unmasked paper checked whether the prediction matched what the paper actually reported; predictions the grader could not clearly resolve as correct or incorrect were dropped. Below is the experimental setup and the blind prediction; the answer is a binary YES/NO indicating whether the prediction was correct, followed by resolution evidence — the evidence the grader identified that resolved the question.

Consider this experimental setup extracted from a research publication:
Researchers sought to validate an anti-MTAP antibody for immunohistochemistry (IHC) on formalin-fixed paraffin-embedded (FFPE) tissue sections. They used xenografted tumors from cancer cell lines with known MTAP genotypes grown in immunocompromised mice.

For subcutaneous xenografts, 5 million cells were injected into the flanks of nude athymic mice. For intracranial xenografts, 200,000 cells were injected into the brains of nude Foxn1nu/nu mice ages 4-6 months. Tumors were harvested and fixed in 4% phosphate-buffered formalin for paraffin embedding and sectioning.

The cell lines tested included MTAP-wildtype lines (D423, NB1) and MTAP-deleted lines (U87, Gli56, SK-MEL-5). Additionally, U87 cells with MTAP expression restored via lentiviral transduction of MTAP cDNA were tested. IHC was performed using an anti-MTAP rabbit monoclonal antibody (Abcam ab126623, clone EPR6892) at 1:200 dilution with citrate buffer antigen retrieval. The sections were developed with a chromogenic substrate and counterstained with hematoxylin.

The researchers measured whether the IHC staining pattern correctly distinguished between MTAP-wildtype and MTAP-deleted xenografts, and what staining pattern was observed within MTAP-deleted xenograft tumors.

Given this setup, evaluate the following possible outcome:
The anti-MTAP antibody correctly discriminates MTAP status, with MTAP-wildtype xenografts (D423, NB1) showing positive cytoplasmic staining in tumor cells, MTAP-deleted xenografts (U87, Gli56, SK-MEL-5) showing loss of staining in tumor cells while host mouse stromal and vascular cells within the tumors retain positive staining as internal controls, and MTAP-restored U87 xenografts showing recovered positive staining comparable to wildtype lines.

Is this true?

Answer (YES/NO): YES